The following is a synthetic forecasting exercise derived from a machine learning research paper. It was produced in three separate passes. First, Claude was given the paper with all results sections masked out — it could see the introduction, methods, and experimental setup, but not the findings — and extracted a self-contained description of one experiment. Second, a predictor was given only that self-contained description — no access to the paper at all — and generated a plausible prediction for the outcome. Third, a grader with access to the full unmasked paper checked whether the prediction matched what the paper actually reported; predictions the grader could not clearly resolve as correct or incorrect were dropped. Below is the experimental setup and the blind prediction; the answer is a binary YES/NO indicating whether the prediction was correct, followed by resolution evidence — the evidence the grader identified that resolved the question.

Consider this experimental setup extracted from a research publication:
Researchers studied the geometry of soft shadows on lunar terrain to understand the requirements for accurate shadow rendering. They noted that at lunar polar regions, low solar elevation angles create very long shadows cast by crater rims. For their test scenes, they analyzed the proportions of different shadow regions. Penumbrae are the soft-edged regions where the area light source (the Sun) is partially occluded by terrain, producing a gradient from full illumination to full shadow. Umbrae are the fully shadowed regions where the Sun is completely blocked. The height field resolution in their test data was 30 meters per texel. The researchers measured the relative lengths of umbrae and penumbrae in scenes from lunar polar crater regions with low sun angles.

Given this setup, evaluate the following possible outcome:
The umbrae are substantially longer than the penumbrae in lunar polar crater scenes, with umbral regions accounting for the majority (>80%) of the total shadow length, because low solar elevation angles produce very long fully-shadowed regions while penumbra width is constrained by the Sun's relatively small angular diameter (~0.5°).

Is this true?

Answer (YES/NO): YES